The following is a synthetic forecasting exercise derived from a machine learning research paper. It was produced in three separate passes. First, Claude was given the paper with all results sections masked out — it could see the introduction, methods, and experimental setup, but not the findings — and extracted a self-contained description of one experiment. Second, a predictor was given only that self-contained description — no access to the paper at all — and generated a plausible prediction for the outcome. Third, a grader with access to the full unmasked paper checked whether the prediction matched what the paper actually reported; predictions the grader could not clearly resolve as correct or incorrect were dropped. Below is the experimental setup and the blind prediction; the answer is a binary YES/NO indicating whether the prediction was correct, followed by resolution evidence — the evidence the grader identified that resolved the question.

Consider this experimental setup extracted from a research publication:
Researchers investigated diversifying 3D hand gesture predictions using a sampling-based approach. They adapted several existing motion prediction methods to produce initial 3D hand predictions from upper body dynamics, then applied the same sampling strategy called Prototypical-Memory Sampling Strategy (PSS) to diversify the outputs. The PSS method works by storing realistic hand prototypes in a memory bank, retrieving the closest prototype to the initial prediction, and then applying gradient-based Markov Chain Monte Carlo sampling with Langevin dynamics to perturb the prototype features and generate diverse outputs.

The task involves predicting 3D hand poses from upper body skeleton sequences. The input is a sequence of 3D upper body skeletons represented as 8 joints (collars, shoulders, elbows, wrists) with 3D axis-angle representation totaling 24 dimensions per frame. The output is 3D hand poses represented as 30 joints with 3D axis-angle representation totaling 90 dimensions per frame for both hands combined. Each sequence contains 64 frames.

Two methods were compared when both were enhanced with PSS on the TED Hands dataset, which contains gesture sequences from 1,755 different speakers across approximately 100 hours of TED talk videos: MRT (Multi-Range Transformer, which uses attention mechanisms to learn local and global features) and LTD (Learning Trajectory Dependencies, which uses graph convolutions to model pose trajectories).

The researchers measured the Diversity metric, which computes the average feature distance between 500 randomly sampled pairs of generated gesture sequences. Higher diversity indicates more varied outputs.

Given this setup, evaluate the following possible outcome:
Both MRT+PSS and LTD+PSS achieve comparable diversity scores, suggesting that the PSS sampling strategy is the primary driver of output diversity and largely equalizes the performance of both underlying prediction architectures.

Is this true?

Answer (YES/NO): NO